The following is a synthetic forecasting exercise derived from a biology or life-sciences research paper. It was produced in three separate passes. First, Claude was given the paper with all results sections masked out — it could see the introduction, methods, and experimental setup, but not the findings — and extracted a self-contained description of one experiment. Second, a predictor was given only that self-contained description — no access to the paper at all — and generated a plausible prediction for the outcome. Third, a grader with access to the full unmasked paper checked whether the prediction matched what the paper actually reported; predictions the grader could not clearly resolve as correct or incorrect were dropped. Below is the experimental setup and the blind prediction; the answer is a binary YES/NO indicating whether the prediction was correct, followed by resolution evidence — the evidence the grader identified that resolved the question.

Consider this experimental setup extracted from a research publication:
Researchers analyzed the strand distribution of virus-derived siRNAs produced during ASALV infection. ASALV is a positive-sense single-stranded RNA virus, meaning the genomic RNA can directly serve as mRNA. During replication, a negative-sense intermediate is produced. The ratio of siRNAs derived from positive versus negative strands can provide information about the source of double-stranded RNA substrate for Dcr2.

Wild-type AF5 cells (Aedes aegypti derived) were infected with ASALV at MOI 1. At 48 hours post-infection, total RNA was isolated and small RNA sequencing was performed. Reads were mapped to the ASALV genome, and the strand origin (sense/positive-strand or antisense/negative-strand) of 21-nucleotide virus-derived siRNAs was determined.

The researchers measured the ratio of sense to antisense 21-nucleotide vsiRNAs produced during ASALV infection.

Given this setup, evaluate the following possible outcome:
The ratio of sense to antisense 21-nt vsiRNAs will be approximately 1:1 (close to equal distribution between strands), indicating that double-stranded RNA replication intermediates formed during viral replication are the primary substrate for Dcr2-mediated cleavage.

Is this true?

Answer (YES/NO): YES